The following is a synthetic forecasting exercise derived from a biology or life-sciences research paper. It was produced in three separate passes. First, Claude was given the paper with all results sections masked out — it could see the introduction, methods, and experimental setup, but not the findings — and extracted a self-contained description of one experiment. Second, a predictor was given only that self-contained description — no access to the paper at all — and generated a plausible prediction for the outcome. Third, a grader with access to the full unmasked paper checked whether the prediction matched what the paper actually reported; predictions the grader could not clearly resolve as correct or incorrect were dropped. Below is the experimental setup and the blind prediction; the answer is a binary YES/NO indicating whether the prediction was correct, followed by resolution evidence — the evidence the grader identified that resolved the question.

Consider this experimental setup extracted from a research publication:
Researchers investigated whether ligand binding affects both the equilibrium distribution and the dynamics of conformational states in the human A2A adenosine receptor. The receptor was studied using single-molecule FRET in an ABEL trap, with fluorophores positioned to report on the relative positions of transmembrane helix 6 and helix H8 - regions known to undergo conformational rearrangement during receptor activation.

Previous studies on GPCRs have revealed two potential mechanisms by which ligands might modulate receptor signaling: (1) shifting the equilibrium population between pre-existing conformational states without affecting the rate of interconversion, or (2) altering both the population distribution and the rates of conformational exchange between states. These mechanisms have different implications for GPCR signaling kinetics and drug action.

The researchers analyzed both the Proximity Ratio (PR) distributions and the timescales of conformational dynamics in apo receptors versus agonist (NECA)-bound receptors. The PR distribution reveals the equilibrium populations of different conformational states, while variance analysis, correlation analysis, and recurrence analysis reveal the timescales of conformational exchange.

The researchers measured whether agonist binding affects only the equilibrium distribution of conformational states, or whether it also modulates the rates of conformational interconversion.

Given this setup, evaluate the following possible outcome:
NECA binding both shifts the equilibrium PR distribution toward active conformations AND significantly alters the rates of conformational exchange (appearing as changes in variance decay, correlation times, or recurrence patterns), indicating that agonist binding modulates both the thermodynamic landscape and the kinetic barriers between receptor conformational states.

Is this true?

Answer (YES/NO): YES